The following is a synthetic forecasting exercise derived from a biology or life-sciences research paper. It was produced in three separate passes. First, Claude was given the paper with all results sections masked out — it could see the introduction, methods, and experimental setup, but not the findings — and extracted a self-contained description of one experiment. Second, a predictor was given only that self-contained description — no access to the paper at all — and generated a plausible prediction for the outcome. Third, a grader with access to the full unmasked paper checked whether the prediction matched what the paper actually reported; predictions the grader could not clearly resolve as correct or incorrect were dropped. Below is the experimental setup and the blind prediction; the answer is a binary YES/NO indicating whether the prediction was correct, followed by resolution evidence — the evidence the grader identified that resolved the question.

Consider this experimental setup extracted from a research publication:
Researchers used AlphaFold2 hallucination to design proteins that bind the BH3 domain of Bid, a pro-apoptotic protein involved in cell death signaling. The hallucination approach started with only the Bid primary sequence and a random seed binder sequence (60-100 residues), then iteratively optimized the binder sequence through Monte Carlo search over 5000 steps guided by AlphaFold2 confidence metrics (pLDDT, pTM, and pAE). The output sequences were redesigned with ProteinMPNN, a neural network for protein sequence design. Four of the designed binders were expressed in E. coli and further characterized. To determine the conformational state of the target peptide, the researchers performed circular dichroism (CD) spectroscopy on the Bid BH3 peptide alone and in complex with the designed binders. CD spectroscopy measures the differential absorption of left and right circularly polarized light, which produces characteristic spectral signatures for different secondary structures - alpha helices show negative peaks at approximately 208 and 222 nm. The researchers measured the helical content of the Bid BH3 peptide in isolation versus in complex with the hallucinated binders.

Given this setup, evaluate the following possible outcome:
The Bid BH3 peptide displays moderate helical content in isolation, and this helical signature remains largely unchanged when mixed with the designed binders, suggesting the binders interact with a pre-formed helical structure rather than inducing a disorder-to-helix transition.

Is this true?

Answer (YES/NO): NO